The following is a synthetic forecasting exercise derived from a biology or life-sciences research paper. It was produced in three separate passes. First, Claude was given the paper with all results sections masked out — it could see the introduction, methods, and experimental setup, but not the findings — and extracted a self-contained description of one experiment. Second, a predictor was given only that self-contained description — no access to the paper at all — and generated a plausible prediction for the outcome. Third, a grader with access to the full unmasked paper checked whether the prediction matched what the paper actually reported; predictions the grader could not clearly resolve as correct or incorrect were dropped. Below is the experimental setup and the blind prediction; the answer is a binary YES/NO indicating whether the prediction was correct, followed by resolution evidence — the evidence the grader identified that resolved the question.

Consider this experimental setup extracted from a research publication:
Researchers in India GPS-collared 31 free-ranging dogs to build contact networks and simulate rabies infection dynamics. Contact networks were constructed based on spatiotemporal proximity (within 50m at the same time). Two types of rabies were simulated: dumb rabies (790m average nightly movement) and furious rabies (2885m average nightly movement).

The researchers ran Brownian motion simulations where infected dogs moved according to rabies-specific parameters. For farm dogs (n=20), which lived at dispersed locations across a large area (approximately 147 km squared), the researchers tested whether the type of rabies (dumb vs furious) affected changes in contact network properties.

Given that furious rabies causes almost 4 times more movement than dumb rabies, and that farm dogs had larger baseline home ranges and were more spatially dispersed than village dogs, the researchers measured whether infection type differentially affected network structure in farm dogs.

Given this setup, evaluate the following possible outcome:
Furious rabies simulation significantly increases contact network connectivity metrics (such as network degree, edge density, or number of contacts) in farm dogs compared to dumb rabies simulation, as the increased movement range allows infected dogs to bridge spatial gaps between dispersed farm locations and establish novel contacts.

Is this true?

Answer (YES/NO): NO